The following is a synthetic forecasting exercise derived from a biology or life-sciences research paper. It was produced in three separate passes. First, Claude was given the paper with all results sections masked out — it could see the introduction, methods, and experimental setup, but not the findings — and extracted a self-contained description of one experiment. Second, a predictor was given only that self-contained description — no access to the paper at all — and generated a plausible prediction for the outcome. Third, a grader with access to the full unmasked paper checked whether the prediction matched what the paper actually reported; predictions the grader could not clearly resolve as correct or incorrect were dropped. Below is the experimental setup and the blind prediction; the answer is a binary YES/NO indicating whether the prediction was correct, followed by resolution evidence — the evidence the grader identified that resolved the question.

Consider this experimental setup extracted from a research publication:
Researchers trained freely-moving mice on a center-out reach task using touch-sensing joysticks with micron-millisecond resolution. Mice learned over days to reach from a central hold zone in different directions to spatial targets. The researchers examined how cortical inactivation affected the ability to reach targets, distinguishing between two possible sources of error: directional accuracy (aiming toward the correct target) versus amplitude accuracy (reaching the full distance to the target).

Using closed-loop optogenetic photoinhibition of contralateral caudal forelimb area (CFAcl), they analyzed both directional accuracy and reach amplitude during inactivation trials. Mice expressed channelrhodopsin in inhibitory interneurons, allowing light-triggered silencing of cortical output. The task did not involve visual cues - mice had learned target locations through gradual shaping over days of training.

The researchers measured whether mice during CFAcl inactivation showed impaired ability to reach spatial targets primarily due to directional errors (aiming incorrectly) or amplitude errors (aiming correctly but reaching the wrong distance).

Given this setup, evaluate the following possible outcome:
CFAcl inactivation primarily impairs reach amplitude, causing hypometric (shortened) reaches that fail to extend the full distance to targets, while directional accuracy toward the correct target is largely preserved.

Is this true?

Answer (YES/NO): YES